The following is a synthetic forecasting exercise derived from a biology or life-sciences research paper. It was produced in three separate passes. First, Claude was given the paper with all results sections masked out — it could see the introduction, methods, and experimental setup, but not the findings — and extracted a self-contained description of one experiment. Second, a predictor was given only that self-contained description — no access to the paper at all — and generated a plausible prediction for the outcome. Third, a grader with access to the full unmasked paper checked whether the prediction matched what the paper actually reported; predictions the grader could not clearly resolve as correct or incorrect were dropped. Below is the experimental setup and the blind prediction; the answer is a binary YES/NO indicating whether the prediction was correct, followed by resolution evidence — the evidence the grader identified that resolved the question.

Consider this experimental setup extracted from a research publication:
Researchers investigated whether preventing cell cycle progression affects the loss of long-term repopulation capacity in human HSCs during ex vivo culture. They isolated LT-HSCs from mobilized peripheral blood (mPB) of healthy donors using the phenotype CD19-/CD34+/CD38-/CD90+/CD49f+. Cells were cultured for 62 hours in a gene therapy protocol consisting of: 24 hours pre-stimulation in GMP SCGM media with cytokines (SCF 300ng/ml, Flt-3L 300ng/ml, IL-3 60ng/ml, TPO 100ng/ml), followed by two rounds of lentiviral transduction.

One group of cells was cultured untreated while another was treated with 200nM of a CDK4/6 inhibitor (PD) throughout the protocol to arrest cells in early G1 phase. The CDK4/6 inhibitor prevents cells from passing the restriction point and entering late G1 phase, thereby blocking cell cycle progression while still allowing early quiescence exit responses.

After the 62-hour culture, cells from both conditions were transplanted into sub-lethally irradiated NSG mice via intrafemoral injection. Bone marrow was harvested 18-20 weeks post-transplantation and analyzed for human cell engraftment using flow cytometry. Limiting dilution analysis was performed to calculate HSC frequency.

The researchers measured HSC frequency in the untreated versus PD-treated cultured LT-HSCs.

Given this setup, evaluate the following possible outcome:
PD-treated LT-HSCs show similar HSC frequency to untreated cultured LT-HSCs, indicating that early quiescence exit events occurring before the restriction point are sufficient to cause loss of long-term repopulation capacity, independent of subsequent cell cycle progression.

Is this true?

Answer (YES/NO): YES